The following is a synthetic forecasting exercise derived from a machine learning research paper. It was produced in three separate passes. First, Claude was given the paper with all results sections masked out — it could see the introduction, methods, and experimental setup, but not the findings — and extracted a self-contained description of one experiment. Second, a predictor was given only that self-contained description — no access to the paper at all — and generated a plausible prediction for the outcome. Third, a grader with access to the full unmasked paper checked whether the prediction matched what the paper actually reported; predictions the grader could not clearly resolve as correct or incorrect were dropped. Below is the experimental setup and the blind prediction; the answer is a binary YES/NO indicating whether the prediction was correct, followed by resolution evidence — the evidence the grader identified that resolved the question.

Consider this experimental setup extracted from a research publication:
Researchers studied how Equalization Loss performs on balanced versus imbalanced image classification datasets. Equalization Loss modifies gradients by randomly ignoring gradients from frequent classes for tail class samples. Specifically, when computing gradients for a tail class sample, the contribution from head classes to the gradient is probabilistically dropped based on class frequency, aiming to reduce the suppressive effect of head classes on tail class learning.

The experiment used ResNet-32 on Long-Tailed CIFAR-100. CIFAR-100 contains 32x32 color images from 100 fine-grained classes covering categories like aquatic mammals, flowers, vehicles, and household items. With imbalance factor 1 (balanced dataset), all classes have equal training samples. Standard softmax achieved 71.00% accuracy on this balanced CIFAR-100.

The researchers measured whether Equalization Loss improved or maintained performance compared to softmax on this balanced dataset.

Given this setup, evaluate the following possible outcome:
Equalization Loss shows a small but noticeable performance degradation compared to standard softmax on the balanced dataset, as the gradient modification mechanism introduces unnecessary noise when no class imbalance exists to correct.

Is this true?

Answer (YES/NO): NO